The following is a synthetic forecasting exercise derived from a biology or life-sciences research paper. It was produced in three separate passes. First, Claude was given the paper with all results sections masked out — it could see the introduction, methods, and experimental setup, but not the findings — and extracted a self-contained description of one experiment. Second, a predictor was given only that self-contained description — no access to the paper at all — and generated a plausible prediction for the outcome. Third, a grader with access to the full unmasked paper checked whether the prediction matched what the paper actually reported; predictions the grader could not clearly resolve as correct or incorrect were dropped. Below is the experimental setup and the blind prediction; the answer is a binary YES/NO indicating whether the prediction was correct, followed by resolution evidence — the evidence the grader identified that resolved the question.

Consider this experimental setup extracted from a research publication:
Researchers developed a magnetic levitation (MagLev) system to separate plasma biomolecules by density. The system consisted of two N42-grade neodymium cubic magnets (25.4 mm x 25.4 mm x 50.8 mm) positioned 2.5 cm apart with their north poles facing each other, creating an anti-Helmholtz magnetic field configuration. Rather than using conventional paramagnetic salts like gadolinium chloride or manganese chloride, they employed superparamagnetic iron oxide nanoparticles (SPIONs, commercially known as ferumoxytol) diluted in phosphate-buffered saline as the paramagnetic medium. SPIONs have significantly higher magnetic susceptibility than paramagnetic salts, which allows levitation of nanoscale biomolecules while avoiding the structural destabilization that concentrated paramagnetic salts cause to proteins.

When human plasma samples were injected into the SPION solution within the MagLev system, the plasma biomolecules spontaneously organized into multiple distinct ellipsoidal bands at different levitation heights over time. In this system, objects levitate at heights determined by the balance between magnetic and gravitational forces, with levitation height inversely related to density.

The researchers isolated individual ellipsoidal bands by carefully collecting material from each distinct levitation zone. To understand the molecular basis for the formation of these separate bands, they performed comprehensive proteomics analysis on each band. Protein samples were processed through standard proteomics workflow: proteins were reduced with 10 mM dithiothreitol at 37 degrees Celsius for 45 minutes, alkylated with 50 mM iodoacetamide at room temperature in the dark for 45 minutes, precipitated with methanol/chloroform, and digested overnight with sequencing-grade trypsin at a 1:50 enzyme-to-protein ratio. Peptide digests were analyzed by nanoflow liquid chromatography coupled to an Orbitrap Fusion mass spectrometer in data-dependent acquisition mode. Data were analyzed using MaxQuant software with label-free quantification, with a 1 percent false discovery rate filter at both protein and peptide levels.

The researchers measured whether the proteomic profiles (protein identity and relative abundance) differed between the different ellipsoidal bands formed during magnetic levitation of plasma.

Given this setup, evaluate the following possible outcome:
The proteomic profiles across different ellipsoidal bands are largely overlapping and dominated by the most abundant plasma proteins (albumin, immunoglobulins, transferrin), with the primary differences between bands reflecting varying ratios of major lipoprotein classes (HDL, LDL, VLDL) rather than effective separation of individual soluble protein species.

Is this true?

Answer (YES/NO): NO